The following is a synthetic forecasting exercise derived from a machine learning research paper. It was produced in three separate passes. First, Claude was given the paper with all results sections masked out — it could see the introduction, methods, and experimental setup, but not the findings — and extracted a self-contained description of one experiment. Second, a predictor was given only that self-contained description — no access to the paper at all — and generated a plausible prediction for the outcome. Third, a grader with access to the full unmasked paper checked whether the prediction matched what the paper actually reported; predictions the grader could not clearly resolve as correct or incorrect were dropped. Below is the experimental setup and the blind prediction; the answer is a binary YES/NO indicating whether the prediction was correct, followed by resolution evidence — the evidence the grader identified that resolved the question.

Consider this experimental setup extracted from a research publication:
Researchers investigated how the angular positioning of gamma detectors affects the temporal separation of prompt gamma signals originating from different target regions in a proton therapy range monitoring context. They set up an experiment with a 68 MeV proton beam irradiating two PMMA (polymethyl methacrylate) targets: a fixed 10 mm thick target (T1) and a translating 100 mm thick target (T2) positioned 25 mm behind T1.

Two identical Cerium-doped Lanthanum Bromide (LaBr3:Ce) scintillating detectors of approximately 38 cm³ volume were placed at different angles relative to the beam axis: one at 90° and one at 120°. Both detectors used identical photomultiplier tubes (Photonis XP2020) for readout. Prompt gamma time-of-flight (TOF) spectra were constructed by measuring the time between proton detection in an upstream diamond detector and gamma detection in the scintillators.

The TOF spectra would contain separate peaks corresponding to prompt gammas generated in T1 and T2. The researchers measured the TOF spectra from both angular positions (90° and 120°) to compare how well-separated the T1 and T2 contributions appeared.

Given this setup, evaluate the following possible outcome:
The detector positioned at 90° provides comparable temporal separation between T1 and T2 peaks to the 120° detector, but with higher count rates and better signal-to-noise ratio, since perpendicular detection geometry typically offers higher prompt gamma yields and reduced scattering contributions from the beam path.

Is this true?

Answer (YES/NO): NO